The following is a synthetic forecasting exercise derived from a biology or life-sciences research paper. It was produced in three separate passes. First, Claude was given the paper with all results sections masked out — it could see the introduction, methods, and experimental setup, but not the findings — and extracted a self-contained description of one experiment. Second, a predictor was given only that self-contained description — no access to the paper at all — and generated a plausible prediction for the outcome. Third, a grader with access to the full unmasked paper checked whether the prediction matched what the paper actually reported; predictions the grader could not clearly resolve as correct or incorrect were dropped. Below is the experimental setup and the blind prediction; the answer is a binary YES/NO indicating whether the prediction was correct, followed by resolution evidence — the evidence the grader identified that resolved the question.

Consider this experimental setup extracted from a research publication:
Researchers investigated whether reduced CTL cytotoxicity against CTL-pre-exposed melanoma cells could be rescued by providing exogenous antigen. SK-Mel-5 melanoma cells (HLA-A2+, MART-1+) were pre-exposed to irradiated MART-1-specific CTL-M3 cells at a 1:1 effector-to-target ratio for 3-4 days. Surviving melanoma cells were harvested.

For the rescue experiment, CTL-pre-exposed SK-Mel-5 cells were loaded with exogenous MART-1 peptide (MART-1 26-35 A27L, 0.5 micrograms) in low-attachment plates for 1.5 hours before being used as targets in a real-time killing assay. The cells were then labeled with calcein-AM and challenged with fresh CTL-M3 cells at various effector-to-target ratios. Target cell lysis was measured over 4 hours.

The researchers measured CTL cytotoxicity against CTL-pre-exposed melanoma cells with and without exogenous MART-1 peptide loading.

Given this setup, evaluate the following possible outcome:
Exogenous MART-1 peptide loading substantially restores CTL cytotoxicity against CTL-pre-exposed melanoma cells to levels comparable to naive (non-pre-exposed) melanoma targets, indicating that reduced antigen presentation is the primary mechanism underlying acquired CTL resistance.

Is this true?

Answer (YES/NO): NO